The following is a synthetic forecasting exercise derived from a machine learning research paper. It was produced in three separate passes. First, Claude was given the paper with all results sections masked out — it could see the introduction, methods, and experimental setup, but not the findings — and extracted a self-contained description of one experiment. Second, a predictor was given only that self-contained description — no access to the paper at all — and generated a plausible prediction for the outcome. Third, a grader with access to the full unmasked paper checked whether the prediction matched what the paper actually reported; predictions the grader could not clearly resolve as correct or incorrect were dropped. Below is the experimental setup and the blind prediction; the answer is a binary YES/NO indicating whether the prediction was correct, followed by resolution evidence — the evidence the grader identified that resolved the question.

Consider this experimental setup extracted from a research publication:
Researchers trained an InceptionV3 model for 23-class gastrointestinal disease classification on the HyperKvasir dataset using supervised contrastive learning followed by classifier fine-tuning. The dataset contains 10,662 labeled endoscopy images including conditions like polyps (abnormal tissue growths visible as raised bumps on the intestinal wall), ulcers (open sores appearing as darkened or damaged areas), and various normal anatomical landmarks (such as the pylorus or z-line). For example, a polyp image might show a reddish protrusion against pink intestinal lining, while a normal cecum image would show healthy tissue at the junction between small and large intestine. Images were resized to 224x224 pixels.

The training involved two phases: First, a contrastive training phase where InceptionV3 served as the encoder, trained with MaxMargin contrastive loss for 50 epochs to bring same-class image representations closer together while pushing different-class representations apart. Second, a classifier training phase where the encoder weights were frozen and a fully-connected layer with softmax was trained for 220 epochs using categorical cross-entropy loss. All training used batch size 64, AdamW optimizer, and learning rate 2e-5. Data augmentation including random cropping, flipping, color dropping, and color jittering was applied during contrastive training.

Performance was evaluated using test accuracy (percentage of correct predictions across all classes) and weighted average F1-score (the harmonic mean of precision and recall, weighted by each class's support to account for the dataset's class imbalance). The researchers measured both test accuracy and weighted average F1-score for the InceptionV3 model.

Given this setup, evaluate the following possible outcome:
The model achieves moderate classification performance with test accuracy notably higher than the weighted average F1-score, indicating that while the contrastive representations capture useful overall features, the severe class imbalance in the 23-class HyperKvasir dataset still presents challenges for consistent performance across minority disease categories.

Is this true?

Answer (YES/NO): NO